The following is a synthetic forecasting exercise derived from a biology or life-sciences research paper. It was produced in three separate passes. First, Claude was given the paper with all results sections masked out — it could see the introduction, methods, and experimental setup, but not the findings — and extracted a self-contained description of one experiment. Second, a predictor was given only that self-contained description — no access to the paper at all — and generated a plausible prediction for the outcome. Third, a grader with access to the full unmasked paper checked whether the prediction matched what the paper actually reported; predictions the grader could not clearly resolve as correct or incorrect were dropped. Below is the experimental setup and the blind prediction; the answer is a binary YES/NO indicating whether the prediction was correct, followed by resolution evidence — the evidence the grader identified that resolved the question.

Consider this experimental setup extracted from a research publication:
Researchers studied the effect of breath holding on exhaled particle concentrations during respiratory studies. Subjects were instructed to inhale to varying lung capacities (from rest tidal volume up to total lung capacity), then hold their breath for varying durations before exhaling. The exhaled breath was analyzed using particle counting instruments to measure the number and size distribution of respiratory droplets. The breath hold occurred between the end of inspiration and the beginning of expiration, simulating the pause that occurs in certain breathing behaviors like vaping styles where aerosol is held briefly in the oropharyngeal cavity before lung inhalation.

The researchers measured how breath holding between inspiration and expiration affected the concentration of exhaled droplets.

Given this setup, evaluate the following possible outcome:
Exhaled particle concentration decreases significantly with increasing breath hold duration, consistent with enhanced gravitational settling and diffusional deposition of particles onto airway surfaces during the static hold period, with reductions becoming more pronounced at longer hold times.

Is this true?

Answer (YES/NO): YES